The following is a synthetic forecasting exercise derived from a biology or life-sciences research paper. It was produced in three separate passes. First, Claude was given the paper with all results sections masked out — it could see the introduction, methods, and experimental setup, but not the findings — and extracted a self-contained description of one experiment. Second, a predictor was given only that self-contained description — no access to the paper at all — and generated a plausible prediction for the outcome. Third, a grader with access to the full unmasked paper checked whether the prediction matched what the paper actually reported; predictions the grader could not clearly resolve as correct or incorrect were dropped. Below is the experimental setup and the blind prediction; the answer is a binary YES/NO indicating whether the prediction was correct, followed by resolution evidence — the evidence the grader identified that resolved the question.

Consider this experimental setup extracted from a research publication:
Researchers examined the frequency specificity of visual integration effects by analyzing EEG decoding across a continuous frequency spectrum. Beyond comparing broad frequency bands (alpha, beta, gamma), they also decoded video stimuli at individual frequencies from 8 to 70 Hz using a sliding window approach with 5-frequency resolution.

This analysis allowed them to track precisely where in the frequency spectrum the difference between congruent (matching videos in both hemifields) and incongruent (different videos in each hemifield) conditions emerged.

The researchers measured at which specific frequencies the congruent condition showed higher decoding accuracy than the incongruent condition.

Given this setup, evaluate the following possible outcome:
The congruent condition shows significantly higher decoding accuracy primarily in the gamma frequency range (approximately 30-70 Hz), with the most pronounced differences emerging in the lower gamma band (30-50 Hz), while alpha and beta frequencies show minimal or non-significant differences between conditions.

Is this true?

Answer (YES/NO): NO